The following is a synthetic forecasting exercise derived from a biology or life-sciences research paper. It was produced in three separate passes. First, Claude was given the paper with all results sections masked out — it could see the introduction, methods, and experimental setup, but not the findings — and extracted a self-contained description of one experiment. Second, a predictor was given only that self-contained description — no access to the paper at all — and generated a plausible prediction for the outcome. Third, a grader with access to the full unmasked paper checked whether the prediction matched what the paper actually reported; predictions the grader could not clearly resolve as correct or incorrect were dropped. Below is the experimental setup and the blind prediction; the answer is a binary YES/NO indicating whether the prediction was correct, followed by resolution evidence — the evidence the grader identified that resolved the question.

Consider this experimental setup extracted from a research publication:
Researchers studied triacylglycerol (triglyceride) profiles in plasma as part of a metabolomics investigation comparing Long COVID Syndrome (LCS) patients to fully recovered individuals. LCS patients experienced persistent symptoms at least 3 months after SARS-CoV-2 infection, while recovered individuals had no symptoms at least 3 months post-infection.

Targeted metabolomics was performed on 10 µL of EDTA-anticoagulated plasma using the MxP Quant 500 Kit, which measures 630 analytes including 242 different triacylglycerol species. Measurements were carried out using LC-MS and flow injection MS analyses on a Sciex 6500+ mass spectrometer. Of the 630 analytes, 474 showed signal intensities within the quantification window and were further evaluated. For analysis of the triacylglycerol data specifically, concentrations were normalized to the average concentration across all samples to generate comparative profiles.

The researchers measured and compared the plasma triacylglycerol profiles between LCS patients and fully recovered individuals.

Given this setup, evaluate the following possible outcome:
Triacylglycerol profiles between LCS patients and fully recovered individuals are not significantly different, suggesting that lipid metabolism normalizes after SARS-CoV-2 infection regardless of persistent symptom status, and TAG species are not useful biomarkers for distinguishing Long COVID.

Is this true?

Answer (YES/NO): NO